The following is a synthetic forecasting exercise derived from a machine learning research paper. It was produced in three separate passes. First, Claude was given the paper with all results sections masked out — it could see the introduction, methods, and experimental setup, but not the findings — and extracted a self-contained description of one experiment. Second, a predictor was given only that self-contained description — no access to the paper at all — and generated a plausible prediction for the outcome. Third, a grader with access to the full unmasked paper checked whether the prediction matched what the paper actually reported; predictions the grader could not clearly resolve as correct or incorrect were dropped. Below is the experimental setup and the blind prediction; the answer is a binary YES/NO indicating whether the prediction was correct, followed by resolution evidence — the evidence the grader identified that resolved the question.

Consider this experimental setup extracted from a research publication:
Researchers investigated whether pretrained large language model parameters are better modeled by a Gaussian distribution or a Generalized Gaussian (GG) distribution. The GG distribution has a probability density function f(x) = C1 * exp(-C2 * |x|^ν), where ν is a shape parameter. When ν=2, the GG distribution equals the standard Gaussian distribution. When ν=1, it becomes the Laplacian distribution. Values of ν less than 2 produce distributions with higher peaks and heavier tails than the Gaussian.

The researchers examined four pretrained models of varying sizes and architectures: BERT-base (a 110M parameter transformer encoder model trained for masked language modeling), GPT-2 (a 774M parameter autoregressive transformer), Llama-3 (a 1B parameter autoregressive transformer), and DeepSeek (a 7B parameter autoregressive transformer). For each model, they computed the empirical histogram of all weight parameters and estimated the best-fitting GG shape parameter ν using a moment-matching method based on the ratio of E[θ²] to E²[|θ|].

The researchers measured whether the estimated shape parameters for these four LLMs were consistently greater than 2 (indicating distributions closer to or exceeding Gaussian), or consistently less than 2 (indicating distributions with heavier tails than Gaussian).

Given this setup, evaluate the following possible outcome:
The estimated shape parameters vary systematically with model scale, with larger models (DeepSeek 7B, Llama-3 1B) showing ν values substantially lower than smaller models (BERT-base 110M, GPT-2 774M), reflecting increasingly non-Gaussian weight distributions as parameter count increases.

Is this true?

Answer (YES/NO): NO